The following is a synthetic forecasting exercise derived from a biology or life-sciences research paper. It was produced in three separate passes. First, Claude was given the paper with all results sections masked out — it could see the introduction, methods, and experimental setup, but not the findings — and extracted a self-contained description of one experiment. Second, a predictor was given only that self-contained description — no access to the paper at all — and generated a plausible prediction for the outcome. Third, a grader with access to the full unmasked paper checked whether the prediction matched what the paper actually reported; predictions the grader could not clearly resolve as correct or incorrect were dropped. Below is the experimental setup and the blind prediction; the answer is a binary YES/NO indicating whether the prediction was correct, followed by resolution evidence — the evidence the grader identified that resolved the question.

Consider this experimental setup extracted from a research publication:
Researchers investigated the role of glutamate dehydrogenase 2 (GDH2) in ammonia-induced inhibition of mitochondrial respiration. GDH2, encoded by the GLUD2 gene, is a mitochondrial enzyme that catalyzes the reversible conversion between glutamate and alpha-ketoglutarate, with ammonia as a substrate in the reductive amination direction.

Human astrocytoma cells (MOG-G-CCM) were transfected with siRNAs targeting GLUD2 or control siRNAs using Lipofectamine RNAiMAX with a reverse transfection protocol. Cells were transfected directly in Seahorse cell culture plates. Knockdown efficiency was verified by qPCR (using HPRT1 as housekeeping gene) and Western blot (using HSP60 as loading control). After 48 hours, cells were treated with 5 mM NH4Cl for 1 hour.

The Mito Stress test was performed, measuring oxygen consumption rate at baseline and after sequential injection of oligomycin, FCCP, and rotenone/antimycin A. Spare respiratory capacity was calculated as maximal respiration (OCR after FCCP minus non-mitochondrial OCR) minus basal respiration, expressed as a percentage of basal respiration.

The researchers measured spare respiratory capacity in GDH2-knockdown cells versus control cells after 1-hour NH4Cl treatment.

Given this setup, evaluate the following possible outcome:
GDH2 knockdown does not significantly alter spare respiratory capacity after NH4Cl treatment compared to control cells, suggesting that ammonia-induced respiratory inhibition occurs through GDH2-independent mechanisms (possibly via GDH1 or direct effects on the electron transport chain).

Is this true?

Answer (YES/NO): NO